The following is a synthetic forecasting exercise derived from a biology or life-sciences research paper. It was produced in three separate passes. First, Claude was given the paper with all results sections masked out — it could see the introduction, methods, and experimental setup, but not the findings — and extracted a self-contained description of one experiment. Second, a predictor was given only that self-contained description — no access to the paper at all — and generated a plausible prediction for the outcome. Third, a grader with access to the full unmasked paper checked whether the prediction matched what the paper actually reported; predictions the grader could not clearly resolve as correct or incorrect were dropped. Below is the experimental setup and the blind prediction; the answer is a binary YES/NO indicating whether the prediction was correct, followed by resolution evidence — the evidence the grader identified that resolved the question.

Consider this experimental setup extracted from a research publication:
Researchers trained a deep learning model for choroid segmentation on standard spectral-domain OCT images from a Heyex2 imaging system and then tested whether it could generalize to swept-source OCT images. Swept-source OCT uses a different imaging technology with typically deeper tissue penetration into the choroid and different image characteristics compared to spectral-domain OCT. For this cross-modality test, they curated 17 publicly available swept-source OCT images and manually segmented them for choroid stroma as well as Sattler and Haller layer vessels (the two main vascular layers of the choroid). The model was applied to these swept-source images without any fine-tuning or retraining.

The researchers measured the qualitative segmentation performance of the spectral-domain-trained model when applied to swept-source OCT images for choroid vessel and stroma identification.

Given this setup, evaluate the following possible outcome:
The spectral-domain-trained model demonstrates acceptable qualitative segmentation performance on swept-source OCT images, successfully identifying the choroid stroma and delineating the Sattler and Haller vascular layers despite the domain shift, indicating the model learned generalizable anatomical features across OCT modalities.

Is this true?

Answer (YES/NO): YES